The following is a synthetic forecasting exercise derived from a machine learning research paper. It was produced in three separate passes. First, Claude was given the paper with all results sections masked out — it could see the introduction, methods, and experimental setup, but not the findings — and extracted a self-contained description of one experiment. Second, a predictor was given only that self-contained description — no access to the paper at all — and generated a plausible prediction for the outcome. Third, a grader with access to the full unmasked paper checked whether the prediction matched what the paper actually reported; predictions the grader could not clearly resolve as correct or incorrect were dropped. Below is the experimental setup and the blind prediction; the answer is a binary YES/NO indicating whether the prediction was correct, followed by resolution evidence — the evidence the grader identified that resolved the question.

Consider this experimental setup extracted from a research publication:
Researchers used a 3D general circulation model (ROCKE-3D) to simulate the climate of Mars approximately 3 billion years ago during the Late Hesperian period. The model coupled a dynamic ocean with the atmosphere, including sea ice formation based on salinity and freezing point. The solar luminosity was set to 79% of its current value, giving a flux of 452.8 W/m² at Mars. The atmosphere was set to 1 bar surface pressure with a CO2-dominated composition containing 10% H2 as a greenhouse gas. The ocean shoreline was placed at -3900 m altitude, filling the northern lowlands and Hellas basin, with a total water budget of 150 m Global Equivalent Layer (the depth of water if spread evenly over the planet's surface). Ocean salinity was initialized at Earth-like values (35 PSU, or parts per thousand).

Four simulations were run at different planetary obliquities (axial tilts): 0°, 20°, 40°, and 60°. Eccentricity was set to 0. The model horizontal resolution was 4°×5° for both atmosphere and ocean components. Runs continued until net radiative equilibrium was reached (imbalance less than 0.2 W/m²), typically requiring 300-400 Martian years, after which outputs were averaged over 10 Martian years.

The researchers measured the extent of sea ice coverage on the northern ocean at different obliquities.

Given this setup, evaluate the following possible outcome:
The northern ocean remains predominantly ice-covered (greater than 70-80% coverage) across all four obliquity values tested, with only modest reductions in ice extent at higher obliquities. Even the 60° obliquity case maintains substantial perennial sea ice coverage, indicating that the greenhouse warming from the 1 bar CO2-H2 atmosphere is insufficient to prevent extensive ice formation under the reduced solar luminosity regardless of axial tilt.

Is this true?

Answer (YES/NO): NO